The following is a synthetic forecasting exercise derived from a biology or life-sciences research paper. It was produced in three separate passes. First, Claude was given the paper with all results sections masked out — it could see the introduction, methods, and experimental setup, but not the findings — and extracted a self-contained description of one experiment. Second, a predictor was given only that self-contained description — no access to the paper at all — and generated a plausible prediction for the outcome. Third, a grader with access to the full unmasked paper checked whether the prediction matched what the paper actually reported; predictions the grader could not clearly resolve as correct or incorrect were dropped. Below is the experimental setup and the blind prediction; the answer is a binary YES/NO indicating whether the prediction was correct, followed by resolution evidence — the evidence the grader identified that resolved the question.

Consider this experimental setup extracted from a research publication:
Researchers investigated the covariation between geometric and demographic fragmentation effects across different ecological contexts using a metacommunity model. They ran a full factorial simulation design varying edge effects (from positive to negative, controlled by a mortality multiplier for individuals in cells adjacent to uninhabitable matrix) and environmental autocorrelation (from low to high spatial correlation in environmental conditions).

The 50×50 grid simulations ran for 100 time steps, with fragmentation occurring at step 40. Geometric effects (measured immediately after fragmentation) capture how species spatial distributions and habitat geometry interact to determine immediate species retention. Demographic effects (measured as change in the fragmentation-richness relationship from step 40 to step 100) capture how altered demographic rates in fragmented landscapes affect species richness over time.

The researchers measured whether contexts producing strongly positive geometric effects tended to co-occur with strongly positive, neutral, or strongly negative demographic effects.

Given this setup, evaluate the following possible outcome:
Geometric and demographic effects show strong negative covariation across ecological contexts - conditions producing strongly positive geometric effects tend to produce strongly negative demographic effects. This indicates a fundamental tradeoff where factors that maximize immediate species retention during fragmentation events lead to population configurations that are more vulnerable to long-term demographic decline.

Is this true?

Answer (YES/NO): YES